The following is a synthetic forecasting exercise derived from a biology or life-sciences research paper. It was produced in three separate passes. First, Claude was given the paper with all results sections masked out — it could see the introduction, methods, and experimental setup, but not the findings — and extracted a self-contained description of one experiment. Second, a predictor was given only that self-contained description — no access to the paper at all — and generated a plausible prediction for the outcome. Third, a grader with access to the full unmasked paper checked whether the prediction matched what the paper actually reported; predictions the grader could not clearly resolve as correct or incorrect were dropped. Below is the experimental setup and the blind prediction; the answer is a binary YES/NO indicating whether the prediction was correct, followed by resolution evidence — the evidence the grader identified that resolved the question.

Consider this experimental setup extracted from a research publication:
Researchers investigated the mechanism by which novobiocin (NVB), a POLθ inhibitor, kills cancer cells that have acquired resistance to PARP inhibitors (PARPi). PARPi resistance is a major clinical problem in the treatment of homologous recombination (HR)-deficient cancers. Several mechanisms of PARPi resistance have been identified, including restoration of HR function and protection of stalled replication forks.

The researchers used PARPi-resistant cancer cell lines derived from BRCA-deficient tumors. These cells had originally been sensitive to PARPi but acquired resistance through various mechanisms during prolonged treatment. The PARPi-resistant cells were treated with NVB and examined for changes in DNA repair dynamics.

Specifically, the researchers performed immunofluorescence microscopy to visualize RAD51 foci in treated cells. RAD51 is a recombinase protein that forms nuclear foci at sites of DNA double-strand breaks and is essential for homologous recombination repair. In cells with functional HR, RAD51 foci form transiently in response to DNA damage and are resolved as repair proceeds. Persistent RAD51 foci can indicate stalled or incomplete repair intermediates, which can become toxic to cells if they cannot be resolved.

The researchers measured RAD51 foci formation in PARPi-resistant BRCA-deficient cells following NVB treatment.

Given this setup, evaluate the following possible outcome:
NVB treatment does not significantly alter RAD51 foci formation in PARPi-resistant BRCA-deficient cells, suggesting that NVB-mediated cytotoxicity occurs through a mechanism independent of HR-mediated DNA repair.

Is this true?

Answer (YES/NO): NO